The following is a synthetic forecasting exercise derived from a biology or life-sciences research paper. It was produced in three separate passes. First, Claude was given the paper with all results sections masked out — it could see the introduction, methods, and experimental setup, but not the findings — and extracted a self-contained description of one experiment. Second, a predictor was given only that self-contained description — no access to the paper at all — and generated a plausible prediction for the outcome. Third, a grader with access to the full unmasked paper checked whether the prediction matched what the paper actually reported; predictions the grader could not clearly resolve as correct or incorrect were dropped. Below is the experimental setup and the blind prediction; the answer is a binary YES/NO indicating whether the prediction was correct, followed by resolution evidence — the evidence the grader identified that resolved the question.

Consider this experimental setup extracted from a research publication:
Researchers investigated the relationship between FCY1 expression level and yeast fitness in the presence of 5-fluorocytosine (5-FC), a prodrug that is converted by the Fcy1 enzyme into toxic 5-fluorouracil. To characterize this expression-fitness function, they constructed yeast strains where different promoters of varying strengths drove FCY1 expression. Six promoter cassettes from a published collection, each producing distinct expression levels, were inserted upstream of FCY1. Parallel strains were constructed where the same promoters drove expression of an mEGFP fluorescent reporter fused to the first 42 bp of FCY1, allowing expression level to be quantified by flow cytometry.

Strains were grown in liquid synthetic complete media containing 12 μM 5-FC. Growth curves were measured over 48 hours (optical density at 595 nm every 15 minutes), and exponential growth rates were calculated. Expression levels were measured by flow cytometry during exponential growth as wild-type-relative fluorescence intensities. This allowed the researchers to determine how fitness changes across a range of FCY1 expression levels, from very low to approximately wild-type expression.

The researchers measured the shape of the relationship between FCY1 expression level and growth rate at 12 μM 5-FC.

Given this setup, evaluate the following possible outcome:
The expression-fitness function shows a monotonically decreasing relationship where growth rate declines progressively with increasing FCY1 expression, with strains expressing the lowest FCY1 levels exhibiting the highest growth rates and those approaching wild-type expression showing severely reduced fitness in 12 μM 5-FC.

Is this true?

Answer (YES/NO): NO